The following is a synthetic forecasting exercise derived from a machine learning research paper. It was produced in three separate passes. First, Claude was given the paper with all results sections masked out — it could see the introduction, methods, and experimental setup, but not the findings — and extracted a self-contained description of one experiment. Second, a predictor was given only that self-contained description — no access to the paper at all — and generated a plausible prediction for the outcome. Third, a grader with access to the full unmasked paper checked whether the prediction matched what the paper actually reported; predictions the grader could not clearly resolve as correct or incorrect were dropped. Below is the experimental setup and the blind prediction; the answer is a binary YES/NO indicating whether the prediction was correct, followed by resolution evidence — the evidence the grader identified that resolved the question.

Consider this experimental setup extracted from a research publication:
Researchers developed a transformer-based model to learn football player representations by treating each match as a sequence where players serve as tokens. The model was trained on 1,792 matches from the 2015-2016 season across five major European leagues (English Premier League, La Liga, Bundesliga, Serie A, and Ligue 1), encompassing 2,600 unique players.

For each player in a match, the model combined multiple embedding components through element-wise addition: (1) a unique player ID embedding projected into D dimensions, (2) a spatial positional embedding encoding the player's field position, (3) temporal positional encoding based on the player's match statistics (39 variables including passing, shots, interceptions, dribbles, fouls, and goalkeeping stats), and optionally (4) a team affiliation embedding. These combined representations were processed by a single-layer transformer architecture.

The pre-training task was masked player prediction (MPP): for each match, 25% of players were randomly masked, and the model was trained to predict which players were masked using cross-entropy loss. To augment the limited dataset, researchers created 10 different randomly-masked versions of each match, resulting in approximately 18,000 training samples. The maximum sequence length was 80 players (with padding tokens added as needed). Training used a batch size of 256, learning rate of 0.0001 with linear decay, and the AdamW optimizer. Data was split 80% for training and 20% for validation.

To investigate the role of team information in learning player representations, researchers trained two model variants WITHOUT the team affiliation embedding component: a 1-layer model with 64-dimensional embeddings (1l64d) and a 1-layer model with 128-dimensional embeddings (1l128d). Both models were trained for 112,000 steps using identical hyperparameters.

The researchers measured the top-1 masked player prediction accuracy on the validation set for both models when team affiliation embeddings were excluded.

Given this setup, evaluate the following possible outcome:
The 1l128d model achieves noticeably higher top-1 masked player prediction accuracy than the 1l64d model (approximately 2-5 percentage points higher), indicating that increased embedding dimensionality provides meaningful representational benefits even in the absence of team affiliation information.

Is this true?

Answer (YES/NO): NO